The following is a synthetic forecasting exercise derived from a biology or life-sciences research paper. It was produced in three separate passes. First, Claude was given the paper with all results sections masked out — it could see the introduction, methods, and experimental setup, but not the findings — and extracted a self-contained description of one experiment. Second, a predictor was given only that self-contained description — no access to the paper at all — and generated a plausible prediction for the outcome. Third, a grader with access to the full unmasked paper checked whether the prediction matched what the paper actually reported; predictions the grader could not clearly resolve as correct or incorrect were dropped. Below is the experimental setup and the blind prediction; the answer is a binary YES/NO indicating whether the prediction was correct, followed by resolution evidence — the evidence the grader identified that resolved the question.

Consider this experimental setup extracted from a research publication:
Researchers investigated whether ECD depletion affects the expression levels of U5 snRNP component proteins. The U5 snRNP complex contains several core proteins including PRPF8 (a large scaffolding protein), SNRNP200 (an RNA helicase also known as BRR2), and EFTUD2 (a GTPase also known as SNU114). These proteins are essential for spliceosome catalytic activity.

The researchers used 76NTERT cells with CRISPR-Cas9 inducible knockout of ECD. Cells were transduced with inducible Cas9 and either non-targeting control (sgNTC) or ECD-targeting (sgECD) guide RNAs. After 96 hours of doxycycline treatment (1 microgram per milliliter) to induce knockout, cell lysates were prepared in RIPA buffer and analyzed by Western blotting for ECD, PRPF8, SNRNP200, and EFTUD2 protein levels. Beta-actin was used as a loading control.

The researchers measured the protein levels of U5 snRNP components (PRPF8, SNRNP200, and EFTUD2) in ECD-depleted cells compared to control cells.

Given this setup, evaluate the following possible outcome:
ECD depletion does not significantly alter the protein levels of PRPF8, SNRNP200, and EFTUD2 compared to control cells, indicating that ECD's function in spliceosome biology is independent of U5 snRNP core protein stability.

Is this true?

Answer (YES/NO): NO